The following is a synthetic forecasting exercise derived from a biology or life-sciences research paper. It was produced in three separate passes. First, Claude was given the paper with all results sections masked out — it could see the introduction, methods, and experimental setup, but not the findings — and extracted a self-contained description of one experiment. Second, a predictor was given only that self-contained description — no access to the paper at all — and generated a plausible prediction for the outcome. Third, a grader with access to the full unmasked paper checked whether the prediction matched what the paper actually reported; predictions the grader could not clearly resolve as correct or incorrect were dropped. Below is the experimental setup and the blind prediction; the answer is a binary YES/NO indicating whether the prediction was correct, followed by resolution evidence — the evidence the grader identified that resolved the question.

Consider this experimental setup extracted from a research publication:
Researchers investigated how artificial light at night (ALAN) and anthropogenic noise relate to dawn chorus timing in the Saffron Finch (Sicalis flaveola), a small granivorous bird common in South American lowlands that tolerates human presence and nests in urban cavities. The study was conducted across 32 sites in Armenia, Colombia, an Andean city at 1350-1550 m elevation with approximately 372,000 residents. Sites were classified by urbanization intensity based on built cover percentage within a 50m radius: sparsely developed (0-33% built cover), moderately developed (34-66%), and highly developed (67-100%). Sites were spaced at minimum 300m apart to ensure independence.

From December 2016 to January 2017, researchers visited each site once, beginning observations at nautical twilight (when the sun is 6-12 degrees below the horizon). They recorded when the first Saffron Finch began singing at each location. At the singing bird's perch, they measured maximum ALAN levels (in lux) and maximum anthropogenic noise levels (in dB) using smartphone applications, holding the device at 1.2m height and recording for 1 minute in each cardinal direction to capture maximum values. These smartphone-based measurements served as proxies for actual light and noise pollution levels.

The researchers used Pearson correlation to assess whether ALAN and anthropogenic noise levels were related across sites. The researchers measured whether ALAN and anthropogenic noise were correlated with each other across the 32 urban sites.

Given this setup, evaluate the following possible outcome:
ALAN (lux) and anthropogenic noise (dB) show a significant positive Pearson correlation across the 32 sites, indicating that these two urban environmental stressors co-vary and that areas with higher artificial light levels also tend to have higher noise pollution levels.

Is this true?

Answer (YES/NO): NO